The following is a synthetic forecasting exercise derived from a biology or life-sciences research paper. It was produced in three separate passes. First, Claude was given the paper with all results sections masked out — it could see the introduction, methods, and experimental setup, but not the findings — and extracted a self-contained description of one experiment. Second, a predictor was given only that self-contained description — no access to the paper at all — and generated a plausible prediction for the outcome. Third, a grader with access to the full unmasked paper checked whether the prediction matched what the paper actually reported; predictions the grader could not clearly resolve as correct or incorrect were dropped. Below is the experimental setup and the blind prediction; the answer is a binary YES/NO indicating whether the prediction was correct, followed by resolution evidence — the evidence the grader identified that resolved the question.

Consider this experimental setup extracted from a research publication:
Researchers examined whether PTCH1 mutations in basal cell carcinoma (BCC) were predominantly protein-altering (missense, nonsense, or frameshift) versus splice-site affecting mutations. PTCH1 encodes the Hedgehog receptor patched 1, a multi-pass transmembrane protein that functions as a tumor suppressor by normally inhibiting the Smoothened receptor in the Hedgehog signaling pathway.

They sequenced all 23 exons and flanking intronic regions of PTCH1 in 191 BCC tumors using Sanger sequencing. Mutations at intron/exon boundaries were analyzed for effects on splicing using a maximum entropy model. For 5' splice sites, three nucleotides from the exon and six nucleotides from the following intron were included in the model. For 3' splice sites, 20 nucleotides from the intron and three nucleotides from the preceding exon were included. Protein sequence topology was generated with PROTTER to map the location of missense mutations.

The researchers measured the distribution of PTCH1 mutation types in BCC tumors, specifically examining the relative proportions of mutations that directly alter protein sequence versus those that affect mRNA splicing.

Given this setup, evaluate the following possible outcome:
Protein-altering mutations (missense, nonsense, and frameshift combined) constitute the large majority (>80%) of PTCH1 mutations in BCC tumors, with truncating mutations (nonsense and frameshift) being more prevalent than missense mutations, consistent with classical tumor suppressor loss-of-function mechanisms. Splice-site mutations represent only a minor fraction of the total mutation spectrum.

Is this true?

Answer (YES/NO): NO